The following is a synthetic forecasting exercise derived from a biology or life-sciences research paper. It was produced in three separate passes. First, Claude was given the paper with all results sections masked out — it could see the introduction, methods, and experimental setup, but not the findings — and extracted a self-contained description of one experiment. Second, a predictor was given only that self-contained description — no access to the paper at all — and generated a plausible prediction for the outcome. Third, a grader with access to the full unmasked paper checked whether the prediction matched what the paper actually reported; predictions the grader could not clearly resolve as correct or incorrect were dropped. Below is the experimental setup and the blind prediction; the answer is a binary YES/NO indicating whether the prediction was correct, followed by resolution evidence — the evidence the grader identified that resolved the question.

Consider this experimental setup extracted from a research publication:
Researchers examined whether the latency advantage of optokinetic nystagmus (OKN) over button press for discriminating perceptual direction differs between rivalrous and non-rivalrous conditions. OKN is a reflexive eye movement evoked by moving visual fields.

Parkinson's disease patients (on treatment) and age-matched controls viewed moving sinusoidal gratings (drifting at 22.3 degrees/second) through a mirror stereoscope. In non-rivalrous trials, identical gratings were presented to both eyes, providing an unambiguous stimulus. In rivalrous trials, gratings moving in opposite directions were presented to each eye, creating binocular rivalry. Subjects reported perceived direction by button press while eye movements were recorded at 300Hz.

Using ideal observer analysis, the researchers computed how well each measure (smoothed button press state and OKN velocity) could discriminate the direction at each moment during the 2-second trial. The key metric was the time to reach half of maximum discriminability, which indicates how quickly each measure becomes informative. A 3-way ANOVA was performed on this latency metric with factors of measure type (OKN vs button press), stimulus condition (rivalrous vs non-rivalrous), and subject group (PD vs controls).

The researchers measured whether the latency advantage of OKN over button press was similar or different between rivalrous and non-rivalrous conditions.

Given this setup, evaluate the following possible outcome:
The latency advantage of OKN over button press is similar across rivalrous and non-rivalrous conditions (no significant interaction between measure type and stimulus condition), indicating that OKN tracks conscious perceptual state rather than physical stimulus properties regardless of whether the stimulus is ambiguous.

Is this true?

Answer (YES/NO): NO